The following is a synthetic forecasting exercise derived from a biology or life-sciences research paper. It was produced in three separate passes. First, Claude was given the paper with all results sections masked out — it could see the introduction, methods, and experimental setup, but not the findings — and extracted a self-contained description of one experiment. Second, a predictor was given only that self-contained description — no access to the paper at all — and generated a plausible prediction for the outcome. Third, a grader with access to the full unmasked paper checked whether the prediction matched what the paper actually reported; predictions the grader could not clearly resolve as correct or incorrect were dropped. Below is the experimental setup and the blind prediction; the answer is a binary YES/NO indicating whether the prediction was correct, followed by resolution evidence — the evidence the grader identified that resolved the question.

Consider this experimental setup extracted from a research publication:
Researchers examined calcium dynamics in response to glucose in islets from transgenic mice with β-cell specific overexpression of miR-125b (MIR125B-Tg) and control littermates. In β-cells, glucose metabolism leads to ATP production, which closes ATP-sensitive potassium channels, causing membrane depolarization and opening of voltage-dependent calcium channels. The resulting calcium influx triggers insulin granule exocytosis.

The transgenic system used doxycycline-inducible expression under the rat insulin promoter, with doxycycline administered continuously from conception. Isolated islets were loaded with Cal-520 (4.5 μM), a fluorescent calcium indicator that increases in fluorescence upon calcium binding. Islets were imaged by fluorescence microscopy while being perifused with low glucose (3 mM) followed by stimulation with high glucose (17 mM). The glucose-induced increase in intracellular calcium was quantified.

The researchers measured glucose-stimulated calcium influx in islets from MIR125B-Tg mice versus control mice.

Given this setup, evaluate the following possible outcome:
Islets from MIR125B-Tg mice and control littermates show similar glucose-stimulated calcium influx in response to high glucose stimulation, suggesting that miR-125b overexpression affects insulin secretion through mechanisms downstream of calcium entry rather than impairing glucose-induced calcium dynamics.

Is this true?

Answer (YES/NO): NO